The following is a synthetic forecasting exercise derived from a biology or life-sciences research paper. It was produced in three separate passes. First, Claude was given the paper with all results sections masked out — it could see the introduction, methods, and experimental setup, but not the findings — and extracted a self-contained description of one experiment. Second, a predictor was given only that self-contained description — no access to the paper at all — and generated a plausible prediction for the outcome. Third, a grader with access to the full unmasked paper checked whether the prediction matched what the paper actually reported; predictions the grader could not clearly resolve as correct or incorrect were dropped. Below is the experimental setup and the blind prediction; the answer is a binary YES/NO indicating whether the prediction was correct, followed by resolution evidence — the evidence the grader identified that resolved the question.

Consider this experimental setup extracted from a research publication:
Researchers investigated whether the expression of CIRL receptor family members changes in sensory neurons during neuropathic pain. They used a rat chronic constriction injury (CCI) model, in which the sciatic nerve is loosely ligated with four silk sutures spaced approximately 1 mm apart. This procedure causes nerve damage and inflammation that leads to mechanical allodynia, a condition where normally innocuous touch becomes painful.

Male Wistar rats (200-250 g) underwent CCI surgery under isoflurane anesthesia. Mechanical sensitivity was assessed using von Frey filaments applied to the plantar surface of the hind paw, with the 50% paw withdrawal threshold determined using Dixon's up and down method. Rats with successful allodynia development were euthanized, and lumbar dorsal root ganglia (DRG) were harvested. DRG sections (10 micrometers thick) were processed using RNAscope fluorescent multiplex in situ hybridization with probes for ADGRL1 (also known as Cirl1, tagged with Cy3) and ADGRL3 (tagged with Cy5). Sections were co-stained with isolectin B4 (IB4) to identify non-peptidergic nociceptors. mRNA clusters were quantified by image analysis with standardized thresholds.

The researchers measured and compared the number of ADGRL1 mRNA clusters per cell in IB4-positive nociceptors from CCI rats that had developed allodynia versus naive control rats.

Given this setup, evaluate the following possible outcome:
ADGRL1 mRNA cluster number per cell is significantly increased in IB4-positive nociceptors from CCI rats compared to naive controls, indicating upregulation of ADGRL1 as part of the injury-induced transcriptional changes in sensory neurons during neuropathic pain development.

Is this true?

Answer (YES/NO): NO